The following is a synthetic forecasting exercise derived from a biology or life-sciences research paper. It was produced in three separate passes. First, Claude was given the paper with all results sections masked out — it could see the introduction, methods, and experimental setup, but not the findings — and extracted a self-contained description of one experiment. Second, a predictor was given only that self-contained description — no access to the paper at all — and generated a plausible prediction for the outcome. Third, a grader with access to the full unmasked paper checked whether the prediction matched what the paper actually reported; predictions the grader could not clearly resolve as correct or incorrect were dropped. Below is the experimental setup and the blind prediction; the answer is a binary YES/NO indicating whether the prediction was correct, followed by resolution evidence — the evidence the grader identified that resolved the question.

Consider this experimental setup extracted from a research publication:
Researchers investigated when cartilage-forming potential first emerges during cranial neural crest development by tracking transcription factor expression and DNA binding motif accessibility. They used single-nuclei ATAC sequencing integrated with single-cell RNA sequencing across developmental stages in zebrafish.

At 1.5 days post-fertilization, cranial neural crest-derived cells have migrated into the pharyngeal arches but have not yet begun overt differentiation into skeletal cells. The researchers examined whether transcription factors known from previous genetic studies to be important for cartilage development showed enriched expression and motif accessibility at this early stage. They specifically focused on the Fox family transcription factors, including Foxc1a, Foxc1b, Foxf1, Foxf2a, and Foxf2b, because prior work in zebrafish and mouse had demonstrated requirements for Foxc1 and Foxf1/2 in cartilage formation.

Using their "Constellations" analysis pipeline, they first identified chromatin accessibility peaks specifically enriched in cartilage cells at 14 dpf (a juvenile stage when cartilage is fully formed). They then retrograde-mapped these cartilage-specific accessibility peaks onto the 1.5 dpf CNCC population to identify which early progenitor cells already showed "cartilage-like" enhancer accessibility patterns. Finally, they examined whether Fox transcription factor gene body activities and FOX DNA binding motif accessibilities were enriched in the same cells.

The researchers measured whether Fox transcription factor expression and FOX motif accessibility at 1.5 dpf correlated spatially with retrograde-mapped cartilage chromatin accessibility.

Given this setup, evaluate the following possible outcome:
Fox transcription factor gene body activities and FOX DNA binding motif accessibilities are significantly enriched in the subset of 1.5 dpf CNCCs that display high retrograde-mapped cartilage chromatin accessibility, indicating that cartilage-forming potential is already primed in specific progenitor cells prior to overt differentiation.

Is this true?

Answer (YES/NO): YES